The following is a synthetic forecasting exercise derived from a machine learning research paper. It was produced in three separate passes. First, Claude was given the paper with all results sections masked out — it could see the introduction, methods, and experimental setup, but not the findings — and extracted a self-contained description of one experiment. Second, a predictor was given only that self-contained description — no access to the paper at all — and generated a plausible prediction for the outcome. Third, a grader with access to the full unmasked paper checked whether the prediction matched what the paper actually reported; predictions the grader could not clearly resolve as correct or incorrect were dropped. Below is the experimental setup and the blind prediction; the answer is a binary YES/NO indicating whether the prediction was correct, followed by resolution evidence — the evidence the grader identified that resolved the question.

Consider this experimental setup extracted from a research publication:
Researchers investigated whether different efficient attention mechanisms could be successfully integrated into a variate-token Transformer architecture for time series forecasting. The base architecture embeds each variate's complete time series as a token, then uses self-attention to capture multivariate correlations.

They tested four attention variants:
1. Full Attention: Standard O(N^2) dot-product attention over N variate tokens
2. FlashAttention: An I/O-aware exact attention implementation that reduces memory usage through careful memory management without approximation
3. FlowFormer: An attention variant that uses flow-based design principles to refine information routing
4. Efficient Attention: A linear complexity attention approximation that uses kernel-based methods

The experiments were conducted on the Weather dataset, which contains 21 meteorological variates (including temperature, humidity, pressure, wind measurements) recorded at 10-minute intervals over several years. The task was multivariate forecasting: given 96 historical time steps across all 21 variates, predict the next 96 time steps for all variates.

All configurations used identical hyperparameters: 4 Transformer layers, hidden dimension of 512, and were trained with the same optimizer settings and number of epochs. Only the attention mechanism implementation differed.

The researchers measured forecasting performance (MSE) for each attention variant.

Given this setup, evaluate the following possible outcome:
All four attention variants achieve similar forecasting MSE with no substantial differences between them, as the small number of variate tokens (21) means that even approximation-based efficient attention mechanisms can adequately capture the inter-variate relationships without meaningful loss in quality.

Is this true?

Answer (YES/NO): NO